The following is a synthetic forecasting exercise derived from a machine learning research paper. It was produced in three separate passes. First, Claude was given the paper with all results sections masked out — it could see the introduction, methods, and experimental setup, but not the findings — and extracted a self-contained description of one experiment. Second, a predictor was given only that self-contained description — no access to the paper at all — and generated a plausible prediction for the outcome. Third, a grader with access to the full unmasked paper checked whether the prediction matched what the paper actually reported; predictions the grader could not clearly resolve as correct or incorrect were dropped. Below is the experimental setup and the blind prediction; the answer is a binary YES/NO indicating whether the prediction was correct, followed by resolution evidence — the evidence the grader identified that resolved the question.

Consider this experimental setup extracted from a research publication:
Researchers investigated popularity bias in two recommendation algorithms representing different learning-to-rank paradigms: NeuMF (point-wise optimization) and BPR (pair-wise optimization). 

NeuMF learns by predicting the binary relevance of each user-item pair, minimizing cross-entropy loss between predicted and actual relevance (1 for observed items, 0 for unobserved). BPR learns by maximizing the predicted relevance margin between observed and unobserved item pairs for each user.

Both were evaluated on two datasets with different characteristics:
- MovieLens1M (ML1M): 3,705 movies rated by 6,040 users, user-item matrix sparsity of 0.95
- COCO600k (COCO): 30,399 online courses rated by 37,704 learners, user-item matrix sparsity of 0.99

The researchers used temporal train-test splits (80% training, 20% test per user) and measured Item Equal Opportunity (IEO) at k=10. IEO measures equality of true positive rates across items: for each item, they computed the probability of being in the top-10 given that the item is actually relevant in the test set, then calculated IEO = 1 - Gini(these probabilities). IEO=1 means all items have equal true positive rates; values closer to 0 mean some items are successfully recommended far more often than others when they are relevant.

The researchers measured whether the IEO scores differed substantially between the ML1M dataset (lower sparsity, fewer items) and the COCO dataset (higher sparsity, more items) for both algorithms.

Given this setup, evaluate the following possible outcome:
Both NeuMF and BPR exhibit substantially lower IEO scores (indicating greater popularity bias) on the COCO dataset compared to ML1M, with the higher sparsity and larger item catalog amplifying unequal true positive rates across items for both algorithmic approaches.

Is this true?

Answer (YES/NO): YES